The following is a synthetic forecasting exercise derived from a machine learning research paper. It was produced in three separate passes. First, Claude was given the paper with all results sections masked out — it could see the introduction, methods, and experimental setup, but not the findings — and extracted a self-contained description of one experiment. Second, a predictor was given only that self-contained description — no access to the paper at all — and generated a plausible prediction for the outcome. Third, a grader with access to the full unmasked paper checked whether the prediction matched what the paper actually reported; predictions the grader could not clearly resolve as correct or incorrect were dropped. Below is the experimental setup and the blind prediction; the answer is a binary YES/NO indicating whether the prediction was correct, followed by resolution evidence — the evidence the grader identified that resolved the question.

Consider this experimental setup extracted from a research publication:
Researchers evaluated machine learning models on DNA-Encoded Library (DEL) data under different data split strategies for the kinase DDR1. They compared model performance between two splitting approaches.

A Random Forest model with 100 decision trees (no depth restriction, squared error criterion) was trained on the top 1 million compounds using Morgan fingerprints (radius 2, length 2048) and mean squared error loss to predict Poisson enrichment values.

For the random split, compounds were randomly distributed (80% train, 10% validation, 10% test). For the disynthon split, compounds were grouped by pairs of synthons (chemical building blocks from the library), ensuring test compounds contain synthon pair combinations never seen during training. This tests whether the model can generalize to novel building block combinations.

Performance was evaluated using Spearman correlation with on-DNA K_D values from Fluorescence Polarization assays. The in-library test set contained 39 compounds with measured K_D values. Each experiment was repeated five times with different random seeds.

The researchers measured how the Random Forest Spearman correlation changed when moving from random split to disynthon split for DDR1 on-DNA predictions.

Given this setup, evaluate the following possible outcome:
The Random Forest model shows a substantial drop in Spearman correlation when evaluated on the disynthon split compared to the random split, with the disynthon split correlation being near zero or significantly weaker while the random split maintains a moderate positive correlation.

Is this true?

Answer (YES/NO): NO